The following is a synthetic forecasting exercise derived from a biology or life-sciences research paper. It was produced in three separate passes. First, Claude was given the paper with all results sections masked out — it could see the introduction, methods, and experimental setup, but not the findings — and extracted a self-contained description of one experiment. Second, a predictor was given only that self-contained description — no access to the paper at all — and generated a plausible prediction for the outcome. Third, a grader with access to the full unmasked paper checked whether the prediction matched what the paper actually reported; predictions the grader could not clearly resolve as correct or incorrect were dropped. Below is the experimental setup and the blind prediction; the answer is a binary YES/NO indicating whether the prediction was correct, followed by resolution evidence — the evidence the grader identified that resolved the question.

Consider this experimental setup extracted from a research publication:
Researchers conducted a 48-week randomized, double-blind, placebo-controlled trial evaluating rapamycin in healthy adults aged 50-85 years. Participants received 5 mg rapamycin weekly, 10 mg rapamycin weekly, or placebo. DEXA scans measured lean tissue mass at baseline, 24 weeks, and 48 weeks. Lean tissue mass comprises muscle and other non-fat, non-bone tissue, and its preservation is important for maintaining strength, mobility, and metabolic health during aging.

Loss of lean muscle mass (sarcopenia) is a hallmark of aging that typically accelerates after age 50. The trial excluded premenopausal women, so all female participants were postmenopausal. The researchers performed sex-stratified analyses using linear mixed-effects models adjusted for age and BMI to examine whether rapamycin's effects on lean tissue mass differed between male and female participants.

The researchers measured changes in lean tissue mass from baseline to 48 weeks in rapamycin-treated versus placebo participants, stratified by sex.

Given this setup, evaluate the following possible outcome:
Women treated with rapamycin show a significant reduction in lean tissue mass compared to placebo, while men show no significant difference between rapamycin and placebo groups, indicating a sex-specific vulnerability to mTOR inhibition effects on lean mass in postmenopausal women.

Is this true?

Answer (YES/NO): NO